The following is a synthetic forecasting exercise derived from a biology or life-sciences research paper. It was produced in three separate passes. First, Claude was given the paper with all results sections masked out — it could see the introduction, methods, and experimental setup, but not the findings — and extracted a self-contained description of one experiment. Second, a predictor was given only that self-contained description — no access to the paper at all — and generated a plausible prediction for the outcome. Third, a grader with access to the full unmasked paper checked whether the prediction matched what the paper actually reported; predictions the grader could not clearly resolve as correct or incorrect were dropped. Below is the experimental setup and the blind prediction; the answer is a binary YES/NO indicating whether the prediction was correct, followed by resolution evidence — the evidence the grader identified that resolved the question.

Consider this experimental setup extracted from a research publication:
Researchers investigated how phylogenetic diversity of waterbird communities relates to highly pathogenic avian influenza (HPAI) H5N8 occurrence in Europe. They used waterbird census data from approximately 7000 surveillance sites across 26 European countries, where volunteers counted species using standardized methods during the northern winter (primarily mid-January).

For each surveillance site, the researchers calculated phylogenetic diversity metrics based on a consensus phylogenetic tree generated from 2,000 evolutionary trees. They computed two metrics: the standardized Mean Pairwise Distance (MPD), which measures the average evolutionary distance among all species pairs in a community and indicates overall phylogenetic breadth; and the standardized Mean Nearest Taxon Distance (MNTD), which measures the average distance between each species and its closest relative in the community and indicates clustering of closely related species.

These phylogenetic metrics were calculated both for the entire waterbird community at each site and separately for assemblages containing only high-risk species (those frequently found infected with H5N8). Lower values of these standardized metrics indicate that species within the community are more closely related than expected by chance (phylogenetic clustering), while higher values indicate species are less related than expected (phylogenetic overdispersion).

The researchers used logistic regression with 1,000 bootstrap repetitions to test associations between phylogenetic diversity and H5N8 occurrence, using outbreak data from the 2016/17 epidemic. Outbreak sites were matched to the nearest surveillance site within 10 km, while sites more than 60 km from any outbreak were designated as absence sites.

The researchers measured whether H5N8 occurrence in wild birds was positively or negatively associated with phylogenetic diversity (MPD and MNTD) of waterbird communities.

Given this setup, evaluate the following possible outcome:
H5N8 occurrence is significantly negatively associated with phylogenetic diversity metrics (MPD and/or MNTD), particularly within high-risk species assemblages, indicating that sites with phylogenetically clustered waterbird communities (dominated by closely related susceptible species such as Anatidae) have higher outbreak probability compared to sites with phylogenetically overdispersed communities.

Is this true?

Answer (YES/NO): YES